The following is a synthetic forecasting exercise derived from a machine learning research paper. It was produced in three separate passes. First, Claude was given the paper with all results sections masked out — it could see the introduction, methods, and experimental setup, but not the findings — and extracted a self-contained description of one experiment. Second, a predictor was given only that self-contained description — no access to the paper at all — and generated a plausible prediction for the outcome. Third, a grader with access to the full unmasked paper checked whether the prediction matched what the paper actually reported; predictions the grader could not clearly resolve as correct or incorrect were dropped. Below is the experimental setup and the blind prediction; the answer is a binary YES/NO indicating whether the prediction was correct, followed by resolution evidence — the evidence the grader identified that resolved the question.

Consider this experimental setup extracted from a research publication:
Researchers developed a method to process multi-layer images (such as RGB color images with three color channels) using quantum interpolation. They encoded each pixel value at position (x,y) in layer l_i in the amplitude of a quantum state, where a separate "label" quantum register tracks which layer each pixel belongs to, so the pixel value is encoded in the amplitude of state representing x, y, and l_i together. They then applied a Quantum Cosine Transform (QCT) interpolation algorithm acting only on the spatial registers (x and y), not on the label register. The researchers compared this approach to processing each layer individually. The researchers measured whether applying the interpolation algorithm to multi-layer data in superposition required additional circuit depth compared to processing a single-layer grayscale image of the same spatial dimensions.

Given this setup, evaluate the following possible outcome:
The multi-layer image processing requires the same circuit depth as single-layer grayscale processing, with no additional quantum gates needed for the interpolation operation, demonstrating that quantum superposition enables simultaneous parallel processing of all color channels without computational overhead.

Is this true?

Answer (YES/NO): YES